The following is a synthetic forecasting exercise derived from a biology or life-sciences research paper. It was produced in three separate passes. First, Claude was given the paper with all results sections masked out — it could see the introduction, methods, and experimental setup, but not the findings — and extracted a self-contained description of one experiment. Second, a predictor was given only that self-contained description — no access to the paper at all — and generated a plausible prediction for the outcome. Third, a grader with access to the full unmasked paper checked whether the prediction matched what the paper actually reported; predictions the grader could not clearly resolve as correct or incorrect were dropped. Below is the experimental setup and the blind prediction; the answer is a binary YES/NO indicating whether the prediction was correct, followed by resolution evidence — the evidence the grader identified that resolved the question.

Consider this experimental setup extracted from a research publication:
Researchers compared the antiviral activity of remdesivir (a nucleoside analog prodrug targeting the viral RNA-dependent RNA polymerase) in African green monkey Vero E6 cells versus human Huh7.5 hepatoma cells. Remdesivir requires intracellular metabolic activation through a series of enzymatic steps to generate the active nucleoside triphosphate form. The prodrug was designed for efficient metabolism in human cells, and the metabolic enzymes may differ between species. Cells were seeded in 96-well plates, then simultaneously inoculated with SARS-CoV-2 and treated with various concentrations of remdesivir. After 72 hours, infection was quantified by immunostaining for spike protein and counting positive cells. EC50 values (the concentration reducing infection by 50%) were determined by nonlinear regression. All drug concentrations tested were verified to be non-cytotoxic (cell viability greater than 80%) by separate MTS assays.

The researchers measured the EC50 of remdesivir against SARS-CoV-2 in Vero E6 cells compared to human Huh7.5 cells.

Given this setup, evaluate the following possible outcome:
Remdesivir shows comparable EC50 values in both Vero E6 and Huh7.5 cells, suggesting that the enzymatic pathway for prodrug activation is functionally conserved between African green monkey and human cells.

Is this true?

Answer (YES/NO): NO